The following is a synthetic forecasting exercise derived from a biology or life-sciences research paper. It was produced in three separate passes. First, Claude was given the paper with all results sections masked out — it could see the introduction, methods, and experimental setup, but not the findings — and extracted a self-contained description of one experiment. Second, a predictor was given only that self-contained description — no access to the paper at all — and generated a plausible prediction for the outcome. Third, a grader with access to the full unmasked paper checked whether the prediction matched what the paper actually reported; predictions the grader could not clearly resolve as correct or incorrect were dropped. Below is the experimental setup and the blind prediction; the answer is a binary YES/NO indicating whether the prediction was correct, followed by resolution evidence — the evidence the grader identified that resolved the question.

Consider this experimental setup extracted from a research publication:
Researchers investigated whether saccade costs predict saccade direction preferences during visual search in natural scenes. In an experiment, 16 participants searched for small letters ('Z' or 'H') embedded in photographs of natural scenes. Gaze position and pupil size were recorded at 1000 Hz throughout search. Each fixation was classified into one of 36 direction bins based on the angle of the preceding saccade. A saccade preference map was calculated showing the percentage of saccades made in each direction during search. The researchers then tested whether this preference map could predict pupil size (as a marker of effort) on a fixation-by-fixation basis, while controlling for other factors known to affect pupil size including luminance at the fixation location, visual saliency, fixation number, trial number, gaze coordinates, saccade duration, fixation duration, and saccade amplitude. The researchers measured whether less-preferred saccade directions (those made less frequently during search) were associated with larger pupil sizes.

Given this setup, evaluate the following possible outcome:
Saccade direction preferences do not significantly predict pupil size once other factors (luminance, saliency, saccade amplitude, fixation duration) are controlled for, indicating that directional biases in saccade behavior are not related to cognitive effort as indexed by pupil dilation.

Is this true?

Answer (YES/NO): NO